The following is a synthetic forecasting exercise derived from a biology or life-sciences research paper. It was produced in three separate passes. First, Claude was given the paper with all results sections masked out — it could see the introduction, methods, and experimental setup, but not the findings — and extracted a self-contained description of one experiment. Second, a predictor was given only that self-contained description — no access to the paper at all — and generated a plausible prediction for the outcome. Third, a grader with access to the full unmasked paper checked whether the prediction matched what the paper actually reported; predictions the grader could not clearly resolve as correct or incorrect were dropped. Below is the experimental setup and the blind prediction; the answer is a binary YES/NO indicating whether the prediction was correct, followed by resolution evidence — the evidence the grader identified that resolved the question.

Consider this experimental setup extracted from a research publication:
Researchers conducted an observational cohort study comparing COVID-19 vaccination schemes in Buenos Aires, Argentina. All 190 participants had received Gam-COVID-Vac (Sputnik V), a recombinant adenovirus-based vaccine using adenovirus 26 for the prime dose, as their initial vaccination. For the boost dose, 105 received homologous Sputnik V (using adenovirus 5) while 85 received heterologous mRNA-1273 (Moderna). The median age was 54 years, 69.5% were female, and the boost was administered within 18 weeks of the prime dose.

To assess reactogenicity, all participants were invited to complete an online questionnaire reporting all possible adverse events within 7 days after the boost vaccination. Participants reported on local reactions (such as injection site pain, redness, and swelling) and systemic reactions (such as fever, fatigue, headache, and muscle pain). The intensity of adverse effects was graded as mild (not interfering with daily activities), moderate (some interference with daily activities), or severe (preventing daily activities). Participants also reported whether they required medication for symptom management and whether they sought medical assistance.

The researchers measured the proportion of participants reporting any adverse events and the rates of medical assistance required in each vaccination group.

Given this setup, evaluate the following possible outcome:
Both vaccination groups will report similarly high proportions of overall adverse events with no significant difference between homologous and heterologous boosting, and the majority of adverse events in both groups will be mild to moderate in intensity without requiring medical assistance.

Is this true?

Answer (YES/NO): NO